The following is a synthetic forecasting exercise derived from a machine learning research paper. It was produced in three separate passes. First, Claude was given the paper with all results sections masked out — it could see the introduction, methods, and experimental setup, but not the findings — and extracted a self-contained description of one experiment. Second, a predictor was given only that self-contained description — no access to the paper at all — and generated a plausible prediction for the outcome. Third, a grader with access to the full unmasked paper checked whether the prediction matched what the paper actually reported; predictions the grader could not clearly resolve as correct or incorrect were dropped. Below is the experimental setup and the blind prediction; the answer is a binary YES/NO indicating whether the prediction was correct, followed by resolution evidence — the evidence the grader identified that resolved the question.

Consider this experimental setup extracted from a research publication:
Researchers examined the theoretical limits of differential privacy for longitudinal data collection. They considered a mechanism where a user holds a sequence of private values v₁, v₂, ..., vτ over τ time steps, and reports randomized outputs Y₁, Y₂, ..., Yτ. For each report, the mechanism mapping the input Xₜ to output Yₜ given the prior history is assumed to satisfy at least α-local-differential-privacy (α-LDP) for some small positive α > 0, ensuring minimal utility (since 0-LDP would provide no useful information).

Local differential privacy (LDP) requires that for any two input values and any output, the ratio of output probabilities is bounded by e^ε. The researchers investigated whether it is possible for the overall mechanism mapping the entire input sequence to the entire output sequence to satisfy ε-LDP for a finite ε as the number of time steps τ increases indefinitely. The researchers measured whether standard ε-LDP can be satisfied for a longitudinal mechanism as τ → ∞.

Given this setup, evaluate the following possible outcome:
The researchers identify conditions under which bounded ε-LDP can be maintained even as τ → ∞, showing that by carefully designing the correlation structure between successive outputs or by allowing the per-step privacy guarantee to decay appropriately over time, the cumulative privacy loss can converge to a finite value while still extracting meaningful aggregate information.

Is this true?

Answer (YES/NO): NO